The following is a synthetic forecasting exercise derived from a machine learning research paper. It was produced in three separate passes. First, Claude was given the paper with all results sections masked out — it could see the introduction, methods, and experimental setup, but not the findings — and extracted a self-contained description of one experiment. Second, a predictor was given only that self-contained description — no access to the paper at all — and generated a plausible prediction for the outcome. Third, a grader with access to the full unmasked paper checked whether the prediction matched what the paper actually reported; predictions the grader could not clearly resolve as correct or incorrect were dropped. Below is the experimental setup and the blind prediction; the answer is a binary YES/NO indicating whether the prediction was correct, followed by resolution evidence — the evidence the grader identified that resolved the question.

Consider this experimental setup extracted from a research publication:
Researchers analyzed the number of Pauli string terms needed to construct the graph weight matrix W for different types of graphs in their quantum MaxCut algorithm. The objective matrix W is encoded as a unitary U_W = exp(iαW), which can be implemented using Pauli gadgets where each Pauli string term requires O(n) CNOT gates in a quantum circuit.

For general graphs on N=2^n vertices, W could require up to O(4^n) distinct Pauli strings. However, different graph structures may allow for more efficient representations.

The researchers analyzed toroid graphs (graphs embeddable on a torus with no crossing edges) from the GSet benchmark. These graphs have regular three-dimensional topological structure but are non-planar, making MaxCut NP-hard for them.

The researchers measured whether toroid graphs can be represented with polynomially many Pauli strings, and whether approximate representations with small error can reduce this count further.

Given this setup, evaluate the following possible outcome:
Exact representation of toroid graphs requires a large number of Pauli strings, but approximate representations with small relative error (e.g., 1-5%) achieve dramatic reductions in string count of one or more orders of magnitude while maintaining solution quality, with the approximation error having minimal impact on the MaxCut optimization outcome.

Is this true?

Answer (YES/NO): NO